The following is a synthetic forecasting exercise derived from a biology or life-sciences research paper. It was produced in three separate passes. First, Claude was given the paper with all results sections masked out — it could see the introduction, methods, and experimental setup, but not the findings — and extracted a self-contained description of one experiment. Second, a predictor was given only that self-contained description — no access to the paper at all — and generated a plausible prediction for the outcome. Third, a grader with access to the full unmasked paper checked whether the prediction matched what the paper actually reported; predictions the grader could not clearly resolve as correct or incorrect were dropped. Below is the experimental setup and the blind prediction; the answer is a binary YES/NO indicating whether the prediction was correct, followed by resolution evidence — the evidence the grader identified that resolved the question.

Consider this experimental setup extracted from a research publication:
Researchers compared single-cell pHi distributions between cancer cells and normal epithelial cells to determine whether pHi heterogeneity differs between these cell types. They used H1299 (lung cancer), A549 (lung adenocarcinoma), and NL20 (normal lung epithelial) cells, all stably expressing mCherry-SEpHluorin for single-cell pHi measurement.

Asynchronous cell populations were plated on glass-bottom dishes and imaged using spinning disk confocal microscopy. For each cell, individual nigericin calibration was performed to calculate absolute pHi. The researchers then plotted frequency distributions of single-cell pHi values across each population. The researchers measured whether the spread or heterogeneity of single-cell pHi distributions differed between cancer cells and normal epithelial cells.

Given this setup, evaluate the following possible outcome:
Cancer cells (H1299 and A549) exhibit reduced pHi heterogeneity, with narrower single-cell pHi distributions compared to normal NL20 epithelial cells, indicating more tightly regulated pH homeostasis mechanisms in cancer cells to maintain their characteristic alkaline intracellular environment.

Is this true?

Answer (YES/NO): NO